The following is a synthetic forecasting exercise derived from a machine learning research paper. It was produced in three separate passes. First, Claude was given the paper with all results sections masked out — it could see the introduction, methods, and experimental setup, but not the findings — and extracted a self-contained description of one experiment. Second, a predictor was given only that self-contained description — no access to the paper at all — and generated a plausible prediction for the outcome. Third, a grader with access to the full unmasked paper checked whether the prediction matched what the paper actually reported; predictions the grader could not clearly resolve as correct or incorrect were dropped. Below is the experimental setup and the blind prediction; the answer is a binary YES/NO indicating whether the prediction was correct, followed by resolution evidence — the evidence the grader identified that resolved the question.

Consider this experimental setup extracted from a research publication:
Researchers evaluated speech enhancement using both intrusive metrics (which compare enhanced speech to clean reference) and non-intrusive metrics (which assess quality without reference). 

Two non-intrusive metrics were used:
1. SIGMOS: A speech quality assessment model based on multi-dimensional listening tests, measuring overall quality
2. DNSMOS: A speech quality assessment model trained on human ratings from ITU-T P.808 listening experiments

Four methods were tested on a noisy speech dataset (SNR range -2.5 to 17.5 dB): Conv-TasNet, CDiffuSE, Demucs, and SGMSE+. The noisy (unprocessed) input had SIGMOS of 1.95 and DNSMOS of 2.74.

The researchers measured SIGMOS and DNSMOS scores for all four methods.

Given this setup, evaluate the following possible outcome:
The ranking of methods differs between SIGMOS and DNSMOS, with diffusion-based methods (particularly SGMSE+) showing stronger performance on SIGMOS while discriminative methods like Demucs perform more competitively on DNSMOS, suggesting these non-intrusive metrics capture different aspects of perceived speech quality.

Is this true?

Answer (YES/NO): NO